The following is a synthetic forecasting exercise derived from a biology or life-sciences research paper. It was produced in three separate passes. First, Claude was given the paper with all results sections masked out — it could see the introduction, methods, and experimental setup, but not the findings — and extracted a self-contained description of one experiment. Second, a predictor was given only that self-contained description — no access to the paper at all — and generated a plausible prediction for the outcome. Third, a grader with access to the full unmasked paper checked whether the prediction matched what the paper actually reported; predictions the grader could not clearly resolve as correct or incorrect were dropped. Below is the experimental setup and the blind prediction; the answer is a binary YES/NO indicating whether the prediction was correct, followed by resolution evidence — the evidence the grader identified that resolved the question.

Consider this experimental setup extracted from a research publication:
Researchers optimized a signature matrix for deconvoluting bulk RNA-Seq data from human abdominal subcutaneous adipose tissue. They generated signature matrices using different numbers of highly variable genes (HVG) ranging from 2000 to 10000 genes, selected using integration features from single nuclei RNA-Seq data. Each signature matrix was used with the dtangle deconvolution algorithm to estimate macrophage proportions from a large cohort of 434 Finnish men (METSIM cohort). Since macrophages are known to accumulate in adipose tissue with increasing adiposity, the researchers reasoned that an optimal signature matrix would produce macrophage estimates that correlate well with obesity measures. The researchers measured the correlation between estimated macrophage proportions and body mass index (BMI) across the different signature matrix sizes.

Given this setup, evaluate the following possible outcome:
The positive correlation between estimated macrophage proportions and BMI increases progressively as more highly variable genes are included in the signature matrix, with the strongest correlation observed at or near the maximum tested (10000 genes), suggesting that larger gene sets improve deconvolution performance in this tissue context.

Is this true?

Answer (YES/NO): NO